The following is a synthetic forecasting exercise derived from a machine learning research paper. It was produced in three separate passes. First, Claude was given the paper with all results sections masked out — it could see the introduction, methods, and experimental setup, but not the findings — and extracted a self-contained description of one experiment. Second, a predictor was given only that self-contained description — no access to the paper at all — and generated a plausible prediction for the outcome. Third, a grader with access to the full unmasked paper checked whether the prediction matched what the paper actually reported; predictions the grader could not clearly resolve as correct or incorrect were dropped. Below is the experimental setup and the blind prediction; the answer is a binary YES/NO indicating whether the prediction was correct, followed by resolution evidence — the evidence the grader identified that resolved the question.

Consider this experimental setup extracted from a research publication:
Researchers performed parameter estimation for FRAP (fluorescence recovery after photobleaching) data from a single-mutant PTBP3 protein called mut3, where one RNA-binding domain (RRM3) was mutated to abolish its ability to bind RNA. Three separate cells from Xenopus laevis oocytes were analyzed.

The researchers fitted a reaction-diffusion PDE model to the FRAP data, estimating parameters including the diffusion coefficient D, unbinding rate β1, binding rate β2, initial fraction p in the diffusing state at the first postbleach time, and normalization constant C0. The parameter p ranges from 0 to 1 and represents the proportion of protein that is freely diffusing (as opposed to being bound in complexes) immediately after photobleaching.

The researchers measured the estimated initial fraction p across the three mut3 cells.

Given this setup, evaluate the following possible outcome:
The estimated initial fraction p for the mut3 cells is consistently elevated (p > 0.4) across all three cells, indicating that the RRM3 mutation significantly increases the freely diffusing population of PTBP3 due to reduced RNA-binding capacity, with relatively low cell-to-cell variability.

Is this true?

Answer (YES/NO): NO